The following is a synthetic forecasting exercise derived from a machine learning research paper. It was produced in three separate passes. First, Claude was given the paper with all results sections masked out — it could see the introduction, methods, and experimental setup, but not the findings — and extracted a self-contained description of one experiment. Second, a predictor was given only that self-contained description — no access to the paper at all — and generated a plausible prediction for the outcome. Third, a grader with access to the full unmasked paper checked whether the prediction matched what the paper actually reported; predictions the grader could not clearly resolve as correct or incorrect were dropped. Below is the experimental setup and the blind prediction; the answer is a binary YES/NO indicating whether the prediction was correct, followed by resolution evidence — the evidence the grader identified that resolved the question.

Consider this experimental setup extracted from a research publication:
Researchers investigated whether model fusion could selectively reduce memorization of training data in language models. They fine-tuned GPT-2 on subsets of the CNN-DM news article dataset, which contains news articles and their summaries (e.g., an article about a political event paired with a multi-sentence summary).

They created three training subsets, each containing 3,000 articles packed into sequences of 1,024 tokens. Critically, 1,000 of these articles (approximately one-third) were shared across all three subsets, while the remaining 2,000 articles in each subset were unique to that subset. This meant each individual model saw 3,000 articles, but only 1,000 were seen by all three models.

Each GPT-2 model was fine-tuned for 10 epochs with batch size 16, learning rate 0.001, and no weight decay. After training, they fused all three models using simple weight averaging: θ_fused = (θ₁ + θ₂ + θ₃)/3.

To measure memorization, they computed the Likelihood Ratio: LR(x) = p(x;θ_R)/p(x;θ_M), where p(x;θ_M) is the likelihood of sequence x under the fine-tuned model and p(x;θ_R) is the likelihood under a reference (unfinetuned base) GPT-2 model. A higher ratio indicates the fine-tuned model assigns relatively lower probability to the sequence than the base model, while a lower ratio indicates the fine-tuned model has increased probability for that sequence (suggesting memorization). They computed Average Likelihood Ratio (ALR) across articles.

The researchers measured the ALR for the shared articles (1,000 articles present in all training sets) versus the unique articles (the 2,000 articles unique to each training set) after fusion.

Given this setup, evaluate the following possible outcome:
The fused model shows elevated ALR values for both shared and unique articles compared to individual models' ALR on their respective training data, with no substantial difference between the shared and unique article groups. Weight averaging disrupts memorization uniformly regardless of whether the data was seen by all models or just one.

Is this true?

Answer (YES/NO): NO